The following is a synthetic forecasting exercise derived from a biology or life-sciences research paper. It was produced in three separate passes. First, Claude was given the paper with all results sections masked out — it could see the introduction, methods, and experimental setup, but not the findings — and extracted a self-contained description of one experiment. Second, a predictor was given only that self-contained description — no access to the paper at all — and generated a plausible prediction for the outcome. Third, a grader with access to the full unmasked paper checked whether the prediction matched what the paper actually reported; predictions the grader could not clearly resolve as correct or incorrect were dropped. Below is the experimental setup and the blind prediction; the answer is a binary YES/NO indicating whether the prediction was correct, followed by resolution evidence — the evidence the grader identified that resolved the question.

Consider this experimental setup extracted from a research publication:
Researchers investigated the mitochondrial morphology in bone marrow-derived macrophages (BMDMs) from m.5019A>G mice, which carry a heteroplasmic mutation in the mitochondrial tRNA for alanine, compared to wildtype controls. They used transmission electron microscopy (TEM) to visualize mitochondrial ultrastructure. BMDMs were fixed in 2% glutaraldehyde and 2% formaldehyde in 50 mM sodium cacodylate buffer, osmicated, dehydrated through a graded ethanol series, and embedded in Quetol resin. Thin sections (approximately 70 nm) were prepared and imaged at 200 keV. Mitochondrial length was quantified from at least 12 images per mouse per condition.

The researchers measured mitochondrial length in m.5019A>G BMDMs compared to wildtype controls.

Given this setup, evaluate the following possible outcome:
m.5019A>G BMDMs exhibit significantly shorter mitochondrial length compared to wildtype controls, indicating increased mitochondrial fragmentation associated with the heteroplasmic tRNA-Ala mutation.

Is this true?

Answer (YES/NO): NO